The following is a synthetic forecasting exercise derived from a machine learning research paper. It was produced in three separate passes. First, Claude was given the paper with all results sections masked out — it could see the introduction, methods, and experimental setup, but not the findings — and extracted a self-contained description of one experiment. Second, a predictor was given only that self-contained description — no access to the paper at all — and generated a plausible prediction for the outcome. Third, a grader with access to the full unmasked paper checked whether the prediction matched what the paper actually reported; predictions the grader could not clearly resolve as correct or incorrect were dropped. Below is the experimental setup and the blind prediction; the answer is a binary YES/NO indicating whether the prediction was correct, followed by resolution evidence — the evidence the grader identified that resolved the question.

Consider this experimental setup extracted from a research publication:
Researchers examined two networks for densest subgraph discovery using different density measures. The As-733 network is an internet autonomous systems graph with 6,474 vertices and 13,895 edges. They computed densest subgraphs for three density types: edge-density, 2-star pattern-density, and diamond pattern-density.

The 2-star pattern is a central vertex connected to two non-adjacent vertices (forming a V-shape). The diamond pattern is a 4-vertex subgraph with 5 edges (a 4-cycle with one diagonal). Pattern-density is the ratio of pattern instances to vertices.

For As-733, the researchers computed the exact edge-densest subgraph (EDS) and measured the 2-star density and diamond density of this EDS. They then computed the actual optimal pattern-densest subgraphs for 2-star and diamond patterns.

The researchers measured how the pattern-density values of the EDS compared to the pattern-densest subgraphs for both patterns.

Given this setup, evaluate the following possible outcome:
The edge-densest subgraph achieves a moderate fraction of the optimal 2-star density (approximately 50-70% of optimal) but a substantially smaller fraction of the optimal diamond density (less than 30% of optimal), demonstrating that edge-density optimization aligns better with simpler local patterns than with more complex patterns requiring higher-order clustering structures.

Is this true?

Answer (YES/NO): NO